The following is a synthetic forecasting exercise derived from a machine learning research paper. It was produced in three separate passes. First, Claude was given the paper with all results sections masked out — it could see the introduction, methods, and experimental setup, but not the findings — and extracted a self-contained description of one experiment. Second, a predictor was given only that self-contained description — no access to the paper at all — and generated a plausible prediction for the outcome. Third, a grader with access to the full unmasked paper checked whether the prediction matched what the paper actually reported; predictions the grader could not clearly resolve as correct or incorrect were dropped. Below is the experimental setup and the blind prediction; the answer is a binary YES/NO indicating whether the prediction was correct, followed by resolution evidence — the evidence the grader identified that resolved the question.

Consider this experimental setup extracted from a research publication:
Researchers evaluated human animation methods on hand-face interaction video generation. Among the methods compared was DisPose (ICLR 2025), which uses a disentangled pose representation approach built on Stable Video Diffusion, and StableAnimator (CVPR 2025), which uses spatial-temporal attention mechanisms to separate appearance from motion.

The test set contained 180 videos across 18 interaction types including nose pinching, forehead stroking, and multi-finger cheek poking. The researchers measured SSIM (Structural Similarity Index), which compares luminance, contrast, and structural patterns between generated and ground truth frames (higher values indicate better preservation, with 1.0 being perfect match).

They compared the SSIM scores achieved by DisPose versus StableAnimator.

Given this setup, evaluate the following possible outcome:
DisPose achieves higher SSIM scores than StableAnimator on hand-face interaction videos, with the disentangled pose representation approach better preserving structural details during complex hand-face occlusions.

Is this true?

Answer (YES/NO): NO